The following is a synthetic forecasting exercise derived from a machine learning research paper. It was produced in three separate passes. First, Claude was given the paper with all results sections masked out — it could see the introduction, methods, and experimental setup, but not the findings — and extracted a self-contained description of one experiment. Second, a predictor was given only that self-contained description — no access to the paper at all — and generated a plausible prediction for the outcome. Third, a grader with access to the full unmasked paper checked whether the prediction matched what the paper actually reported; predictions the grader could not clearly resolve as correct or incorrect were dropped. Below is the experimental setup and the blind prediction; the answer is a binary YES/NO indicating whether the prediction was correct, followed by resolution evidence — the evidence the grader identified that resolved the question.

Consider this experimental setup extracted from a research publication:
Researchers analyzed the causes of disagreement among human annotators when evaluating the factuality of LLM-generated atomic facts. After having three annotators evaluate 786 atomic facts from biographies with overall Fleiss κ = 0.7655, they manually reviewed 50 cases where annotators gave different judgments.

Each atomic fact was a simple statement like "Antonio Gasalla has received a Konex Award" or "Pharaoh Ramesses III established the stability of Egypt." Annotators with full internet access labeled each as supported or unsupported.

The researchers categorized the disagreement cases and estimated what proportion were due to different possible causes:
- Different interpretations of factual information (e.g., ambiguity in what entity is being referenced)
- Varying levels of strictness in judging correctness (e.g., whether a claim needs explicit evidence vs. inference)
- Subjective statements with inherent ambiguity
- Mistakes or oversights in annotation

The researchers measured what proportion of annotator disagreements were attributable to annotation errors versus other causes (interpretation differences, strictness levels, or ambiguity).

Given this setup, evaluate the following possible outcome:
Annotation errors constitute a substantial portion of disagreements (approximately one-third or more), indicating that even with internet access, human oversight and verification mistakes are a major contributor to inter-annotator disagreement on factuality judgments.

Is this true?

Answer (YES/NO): NO